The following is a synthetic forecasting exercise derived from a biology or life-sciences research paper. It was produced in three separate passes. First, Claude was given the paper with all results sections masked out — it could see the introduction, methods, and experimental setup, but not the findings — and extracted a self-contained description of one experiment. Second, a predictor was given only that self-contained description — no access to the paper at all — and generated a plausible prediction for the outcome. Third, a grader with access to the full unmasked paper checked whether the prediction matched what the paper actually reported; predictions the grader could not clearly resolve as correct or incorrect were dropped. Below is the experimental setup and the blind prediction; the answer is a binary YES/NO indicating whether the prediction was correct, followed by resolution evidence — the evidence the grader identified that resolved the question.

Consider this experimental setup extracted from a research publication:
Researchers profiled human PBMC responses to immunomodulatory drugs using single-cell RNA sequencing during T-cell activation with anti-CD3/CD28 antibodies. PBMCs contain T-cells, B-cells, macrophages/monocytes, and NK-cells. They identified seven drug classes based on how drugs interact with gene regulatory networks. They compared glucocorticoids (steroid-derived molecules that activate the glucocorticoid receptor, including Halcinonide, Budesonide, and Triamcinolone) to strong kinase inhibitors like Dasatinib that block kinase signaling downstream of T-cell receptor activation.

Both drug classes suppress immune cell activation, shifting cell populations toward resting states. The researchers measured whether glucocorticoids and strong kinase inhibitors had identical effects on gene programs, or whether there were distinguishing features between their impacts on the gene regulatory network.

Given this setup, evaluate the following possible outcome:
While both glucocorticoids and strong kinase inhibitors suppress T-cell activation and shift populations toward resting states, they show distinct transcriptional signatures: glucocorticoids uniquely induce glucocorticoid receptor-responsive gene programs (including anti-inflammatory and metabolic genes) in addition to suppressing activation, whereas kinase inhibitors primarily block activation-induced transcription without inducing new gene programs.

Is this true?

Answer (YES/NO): NO